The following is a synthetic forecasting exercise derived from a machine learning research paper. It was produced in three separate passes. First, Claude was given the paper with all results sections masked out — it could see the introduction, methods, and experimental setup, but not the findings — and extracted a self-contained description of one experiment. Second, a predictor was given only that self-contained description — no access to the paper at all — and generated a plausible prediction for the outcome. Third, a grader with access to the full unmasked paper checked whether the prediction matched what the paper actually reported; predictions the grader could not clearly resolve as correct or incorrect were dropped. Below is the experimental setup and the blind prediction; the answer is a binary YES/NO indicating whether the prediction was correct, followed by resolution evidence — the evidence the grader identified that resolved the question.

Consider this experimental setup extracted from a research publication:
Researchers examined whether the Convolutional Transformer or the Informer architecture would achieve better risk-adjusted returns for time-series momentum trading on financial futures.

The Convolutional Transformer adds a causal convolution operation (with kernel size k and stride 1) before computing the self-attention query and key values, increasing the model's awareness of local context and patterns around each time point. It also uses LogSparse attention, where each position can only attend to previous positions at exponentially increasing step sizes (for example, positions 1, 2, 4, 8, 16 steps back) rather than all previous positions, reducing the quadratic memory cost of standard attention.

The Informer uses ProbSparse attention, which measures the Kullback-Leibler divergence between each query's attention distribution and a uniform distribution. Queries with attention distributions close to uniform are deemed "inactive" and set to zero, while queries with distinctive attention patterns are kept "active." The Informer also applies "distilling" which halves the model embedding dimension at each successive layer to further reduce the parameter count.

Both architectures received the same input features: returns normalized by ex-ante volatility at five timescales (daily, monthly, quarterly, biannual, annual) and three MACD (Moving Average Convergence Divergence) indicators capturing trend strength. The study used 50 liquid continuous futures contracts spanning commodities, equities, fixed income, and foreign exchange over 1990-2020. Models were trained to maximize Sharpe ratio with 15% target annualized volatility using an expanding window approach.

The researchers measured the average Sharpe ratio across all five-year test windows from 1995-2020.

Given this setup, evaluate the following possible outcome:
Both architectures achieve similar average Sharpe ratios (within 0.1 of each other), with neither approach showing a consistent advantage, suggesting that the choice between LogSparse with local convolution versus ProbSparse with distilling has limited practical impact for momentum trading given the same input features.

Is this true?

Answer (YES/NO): NO